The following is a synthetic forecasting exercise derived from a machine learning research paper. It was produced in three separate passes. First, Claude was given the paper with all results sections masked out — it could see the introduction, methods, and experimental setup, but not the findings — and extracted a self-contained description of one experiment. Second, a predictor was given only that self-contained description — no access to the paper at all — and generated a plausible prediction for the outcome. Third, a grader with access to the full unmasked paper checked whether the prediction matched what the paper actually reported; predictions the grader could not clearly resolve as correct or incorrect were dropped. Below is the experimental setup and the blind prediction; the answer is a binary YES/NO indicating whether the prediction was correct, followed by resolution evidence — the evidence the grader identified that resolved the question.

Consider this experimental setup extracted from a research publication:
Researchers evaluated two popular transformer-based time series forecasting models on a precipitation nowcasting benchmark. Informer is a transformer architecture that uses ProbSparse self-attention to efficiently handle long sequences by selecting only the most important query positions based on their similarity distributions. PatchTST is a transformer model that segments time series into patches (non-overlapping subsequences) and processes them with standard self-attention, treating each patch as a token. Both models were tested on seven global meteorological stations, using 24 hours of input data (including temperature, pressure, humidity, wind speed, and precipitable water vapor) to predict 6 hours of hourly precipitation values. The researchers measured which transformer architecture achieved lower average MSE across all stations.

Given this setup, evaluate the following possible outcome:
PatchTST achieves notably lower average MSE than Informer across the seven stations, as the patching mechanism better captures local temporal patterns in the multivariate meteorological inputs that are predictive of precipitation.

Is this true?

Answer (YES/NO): NO